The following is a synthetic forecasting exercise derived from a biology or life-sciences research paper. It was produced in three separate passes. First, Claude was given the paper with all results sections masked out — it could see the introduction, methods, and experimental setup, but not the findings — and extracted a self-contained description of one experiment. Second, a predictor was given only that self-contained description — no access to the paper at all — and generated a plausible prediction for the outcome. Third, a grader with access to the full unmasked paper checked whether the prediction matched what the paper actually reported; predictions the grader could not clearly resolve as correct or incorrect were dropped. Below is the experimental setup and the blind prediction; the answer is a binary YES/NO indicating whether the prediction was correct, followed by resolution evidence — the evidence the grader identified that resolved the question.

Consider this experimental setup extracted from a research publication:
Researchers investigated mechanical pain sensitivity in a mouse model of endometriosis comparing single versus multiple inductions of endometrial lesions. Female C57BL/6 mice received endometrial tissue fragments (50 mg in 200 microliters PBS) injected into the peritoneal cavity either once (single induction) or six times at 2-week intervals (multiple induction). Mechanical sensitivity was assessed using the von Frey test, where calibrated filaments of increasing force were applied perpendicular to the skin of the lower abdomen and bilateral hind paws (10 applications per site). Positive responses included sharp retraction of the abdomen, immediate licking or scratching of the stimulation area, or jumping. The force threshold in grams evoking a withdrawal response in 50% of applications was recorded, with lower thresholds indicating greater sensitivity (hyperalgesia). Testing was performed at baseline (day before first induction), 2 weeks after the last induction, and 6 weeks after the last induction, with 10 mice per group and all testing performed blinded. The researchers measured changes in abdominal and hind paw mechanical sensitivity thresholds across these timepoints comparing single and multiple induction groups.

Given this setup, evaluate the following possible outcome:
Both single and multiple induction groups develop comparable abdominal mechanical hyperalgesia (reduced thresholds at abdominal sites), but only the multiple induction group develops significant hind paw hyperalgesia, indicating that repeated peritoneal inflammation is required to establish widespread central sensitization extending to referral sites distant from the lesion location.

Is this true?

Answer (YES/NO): NO